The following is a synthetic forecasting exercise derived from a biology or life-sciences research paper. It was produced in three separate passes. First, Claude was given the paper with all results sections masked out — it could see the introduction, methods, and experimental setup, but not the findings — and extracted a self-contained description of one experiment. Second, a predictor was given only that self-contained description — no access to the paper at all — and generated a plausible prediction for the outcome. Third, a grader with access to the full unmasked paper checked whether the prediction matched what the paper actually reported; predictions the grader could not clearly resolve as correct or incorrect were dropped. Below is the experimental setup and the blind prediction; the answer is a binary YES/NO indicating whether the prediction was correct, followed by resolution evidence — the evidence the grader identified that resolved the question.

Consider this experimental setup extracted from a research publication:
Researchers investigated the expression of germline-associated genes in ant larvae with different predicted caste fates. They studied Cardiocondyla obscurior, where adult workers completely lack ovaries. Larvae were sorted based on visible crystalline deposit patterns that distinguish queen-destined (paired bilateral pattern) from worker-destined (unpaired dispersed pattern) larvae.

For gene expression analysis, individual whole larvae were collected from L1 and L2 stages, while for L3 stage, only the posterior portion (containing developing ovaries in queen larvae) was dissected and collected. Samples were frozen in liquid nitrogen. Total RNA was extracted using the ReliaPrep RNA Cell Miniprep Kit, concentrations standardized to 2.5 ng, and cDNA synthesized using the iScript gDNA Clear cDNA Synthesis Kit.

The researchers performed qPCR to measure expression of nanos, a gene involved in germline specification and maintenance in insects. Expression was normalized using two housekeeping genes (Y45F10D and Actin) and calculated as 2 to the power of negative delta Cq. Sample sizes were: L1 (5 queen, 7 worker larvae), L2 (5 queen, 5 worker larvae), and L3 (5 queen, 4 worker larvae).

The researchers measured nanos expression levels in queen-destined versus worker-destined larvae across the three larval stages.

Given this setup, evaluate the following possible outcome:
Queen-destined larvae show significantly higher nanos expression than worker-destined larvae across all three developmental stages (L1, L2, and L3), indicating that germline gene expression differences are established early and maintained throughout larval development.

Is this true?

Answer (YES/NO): NO